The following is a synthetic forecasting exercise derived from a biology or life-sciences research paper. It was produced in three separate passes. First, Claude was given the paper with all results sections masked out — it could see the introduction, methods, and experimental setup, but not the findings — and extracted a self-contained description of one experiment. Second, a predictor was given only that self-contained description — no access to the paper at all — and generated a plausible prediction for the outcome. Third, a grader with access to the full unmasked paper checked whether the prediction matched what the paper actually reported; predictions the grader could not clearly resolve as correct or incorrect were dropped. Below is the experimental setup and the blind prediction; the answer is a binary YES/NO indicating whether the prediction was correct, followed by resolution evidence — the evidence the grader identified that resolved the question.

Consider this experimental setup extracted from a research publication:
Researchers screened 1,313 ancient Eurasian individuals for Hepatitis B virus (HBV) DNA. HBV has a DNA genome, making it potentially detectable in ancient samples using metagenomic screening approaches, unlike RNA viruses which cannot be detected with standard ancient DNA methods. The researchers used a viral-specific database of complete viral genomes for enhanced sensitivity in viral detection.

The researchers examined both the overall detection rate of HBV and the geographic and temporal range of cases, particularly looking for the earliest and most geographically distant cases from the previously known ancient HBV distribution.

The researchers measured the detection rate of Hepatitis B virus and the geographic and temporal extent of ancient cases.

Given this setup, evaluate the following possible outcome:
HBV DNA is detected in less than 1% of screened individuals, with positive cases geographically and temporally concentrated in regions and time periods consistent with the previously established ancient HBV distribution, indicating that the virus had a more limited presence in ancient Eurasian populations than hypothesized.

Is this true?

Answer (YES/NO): NO